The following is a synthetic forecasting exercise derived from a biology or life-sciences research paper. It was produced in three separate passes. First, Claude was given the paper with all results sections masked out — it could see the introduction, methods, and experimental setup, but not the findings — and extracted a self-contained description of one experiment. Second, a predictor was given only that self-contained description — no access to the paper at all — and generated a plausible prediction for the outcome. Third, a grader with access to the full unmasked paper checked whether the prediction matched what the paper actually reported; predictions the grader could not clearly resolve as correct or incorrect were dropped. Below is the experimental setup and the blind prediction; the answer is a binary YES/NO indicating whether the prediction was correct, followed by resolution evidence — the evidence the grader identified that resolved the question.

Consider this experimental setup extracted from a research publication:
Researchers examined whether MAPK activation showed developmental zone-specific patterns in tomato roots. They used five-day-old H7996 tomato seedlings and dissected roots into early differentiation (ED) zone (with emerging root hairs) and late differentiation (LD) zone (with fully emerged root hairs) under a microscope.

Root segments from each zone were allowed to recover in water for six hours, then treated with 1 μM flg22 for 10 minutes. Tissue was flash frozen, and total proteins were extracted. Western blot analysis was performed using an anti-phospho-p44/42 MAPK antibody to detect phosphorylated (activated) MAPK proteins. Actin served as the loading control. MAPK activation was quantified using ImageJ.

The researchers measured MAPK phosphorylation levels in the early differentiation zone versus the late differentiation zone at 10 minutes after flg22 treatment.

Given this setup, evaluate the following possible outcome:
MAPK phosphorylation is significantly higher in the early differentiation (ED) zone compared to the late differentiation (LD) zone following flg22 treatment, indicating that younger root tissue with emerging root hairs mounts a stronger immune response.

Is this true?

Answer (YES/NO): YES